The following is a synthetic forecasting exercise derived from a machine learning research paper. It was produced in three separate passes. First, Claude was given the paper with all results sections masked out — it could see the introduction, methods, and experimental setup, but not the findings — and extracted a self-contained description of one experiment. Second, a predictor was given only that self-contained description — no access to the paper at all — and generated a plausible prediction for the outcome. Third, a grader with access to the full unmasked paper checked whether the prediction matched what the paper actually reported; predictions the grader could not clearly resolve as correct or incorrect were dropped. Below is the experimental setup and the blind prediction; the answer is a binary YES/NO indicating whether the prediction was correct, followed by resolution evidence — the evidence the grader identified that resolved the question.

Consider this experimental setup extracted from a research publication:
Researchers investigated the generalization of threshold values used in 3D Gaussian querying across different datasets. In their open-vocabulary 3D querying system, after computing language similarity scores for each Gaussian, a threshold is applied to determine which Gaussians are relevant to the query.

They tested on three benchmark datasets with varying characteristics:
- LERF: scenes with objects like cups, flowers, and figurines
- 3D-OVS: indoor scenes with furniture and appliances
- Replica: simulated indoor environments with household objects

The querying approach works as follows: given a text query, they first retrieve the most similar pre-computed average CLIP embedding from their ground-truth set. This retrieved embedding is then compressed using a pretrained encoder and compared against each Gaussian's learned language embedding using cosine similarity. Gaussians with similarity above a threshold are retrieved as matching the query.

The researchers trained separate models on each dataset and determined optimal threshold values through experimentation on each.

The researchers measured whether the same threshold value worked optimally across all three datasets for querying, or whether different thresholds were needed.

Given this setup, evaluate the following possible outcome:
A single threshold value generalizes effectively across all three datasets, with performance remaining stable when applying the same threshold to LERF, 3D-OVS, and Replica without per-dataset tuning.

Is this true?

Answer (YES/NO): NO